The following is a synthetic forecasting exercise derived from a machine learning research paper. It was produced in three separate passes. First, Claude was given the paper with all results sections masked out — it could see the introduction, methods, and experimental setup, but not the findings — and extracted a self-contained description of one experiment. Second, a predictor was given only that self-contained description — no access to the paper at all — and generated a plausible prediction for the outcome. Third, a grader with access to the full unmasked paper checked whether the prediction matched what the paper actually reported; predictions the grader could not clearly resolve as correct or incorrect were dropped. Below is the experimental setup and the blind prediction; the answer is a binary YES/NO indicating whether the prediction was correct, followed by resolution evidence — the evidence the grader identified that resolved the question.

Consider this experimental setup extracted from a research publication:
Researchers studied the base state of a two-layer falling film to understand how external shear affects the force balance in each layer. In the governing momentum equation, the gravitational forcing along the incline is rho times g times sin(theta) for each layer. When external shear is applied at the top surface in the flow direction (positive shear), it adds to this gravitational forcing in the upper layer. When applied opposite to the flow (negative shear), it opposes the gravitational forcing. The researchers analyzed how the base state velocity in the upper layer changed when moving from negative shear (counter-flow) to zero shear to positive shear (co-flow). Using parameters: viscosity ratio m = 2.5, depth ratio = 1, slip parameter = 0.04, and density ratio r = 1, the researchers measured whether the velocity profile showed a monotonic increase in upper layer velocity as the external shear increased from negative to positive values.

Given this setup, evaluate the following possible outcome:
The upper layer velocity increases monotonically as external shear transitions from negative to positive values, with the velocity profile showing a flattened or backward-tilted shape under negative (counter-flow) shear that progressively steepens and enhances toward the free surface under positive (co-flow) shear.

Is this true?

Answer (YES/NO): YES